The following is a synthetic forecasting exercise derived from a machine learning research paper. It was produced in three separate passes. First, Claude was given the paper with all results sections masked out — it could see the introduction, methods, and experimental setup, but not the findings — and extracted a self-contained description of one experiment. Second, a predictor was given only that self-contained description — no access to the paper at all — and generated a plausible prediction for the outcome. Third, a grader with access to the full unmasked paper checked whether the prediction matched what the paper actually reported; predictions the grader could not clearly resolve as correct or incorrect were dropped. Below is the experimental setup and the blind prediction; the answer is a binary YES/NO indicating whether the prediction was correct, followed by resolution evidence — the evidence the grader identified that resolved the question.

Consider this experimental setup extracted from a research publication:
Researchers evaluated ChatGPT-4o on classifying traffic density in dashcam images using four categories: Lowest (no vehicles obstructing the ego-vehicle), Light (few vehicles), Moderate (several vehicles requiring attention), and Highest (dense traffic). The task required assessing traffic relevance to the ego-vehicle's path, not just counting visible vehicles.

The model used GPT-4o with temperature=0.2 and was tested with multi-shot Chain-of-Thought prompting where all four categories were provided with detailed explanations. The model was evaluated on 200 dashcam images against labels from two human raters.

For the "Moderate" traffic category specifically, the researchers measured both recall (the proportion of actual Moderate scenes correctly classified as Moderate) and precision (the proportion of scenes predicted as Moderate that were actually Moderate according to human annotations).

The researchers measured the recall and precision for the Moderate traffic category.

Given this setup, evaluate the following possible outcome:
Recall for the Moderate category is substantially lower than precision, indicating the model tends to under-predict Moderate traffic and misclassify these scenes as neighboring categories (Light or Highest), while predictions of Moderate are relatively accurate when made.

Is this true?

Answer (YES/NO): YES